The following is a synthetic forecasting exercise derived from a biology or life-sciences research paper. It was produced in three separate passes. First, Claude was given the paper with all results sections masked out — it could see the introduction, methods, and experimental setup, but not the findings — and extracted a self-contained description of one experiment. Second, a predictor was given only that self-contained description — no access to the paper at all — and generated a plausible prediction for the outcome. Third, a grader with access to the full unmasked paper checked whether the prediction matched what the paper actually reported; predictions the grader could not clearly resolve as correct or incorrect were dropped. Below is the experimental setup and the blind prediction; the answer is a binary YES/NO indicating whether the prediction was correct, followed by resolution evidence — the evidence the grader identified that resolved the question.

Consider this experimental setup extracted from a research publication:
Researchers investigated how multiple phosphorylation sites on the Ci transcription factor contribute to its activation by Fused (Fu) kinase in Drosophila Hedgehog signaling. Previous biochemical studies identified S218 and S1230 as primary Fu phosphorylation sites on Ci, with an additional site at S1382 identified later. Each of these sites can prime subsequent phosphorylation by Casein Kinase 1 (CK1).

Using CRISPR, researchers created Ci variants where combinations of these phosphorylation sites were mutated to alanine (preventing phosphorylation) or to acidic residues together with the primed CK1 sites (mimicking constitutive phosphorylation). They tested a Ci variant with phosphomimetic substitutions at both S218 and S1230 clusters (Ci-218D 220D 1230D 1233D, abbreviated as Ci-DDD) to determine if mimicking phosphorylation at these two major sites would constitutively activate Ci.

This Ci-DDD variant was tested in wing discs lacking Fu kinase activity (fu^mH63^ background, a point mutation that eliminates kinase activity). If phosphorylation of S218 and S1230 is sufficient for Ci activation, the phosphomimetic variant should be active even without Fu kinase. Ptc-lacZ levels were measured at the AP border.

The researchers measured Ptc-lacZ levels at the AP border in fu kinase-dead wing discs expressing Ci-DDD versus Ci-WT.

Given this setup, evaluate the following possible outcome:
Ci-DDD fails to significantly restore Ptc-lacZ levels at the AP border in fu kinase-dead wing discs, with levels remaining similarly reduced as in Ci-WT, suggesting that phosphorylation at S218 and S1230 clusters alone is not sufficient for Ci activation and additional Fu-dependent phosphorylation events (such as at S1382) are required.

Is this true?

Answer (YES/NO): NO